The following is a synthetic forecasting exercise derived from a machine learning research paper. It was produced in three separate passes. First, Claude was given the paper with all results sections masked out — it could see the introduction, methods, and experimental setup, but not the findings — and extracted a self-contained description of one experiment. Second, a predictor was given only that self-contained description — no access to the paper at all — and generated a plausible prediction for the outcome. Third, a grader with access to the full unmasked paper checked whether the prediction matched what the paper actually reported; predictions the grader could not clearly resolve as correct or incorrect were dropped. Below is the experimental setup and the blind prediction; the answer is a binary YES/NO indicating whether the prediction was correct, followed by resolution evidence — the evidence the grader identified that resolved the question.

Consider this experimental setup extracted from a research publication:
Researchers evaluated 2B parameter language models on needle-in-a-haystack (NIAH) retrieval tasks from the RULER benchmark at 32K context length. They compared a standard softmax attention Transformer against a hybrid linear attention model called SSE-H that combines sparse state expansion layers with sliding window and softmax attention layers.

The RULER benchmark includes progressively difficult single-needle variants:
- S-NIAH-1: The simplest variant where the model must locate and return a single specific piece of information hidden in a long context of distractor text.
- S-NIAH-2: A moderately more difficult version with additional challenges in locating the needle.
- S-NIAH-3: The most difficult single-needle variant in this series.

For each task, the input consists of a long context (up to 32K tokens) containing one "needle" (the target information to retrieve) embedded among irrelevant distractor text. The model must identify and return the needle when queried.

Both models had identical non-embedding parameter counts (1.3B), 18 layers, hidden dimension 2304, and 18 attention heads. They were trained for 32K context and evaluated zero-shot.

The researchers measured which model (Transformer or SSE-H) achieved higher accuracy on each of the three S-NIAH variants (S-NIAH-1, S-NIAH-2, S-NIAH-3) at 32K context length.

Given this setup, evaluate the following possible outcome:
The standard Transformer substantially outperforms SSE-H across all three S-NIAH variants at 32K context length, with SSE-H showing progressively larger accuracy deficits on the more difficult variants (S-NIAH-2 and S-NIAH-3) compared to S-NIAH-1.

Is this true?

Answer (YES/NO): NO